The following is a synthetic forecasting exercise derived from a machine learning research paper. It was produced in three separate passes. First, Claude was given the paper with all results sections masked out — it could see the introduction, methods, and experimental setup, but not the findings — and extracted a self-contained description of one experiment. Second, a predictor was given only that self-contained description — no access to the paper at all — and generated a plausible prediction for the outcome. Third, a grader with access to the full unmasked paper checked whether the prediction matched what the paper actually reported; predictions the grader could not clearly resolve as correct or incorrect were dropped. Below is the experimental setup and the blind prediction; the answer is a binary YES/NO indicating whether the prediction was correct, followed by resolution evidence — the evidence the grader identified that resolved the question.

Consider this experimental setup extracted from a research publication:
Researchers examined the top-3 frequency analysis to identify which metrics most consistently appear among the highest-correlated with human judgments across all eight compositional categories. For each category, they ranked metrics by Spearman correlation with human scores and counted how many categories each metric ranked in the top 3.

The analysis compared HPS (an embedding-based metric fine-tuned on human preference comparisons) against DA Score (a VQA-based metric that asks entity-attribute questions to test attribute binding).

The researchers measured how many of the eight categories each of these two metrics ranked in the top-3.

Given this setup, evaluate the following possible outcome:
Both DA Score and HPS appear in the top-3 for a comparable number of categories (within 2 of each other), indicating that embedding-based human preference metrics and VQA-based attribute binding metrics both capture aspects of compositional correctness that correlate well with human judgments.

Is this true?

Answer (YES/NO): YES